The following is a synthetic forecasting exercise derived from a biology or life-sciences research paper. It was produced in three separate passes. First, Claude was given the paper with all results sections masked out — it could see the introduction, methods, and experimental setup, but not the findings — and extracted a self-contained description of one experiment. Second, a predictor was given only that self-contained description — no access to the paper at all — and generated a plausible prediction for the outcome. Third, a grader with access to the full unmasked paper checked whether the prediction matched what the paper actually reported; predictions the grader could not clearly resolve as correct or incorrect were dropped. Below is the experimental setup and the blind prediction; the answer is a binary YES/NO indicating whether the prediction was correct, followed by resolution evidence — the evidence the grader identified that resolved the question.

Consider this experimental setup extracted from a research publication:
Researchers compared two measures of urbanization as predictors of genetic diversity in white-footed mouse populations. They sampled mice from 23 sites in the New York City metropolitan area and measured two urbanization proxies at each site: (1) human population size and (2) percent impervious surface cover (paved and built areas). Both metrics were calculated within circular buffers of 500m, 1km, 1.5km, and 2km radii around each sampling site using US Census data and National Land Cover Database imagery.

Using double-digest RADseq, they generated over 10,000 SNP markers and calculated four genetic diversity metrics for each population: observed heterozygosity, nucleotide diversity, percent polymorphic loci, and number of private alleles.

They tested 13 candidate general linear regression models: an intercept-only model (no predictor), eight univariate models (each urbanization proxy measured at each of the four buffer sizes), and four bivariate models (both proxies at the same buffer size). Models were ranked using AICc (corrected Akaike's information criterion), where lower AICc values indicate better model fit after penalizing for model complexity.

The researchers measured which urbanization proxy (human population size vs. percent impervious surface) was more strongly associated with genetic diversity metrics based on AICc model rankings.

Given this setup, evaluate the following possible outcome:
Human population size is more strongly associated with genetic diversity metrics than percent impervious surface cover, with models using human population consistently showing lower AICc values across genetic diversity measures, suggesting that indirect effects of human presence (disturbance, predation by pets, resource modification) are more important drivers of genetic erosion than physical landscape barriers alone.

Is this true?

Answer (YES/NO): NO